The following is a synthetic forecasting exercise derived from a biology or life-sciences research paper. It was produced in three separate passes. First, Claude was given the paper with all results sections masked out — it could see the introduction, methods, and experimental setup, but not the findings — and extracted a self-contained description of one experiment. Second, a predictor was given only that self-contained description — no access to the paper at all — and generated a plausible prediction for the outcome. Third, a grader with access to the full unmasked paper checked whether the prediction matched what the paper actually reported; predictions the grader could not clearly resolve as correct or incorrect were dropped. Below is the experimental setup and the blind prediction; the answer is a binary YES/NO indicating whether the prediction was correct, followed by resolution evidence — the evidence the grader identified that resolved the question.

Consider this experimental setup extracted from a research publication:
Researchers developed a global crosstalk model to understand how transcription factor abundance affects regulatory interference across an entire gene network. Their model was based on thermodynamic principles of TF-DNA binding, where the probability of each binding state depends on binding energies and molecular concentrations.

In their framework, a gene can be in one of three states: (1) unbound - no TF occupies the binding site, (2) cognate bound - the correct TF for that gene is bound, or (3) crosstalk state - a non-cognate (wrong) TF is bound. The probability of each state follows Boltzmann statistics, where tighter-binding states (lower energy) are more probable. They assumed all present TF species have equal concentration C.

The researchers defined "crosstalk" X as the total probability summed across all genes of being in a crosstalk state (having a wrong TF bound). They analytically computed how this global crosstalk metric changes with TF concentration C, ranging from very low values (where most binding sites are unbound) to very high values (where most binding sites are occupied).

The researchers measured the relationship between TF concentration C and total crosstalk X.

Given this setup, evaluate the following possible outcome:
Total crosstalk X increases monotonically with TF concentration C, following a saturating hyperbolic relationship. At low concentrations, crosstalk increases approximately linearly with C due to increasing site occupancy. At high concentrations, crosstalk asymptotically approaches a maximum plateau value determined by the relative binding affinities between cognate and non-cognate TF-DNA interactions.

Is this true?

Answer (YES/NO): NO